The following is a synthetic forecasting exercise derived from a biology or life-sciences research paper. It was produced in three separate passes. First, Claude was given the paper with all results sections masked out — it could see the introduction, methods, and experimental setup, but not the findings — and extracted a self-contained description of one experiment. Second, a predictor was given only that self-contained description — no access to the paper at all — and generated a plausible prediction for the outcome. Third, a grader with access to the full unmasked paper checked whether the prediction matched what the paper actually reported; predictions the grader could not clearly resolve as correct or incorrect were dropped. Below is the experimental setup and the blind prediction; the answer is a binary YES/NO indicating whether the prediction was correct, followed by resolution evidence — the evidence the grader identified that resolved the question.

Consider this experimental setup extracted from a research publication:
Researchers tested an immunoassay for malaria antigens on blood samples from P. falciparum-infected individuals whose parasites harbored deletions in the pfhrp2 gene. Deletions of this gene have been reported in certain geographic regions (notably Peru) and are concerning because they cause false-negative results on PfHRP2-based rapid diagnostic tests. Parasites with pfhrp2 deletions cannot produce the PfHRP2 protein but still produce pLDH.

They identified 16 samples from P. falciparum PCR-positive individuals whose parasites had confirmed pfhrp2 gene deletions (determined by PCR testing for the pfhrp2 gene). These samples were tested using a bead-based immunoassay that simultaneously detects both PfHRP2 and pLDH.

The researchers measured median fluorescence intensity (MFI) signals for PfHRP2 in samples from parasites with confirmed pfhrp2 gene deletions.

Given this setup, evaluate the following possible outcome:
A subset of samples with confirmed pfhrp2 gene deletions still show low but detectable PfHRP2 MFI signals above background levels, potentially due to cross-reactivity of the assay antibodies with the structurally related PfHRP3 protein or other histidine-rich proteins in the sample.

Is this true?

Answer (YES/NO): YES